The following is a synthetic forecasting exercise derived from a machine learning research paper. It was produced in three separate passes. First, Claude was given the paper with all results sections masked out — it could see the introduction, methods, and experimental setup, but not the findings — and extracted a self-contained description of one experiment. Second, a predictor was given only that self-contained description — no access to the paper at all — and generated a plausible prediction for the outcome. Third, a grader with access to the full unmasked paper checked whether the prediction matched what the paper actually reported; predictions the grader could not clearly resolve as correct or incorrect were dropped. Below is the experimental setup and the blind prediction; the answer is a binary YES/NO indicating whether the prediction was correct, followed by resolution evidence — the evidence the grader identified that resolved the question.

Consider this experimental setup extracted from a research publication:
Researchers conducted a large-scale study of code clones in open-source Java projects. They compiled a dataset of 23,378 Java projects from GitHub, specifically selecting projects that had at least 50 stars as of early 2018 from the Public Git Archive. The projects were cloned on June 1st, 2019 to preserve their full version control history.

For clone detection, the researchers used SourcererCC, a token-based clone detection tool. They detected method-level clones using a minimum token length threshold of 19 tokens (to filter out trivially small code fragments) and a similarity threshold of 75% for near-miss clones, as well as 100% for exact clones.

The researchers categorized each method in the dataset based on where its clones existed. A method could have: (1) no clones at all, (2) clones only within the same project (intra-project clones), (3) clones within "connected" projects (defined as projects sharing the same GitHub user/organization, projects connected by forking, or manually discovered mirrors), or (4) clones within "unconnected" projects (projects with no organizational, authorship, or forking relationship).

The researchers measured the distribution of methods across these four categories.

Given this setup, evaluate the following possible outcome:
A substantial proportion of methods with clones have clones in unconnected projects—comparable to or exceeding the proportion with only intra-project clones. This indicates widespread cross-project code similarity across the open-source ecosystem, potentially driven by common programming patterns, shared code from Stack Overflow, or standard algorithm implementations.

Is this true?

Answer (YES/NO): YES